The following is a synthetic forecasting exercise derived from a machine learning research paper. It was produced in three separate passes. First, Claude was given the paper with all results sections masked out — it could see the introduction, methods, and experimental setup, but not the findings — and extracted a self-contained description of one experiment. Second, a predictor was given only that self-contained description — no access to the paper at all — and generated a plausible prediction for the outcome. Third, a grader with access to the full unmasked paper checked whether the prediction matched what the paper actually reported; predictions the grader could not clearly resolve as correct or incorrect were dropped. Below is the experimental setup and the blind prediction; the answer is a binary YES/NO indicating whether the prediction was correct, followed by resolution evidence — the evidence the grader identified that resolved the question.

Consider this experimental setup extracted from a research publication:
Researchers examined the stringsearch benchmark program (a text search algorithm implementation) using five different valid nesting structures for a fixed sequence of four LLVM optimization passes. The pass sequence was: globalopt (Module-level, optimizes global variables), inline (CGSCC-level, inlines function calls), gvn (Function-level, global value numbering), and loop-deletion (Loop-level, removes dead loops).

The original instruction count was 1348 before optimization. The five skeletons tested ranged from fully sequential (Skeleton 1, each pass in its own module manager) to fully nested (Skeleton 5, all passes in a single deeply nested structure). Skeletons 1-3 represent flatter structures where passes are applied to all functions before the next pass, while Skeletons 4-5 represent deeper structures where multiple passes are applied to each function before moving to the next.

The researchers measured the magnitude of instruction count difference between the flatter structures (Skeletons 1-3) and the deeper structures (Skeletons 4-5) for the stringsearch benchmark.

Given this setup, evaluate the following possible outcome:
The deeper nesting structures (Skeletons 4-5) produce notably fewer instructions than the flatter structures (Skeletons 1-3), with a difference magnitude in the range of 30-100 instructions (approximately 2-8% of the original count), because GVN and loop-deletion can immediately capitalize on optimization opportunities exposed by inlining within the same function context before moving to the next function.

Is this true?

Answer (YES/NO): NO